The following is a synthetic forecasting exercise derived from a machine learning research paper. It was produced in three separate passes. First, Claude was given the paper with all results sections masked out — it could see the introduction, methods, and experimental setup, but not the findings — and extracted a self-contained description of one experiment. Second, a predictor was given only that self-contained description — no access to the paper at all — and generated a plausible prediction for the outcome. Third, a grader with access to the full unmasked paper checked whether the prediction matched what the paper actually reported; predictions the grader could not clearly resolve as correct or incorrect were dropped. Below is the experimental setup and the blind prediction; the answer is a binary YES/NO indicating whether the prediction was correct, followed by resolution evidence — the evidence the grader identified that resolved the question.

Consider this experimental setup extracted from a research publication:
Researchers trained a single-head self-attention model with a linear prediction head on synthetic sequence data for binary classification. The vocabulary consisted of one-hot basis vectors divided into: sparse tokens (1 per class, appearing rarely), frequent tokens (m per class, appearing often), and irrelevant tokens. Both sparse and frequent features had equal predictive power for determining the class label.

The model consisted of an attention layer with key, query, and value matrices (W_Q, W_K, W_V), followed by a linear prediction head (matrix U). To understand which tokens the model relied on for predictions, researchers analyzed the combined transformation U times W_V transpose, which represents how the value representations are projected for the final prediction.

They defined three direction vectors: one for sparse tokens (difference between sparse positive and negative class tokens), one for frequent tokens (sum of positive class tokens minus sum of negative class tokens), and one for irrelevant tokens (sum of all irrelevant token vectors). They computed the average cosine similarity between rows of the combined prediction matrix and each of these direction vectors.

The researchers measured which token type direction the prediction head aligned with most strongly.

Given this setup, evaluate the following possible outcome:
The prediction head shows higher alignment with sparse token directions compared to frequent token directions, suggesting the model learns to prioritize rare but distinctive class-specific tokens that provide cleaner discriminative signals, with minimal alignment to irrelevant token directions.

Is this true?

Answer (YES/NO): NO